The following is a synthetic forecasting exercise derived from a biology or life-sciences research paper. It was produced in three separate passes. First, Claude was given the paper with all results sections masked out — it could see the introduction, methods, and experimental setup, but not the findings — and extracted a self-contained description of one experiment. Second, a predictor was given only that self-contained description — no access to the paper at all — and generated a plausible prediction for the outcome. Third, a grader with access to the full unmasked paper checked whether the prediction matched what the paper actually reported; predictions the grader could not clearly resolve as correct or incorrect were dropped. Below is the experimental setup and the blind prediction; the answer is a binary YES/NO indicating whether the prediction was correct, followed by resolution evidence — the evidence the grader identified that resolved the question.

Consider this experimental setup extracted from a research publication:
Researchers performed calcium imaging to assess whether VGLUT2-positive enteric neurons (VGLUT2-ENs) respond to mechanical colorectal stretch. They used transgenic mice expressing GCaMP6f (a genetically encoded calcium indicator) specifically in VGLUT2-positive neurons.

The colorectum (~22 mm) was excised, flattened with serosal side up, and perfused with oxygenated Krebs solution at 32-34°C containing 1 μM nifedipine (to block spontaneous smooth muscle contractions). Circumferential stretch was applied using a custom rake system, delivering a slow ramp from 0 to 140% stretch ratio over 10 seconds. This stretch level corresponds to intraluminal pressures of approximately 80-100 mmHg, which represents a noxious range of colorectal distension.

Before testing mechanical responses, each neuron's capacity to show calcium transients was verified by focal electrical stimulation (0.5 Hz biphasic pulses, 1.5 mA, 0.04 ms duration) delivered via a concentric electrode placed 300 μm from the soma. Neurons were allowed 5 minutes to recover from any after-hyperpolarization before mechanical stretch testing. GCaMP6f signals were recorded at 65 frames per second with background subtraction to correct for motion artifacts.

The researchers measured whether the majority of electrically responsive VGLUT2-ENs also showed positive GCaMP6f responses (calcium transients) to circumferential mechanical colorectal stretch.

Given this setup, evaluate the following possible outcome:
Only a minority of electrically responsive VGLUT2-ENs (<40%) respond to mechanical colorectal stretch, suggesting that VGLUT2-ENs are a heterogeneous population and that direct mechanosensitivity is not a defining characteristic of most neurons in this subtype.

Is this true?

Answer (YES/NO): NO